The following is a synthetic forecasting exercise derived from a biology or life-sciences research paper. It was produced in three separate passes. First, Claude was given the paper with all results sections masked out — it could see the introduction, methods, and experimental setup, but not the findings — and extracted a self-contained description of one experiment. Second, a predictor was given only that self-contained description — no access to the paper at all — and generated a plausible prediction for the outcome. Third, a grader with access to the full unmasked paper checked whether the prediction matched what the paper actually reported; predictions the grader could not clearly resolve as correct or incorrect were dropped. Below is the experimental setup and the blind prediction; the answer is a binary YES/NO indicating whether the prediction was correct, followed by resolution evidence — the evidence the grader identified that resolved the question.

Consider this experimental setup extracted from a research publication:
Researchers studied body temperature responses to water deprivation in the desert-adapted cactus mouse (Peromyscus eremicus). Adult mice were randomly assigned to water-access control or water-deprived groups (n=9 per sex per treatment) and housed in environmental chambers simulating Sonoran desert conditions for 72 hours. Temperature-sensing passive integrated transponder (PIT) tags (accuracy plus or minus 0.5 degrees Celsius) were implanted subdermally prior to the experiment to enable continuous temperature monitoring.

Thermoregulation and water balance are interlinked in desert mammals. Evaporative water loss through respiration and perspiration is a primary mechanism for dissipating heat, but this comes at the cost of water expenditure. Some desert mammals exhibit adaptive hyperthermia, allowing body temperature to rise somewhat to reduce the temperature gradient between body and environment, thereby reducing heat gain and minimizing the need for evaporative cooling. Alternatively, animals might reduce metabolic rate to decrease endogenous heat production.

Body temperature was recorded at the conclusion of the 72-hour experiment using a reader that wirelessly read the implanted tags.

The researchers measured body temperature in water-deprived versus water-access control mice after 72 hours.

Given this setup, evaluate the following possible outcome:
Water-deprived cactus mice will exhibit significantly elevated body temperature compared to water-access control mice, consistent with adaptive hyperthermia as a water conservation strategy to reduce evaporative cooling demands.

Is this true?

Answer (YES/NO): NO